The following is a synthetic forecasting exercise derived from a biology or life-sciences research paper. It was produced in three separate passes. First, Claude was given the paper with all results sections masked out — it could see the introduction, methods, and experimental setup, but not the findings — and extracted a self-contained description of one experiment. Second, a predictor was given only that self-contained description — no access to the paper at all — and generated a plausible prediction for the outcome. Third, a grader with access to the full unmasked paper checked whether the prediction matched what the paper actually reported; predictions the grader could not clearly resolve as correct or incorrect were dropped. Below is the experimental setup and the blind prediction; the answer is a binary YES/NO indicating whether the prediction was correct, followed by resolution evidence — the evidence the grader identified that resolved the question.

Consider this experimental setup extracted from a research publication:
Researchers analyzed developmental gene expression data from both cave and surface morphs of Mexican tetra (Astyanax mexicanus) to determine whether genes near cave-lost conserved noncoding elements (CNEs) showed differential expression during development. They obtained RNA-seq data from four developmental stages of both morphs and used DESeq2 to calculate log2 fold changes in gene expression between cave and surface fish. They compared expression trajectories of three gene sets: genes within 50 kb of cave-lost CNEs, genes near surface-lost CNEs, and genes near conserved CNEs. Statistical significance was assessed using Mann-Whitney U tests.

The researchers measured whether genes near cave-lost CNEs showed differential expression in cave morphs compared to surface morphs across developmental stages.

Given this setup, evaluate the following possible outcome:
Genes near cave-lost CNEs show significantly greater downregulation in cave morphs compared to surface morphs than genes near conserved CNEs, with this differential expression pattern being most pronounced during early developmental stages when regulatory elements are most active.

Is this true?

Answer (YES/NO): NO